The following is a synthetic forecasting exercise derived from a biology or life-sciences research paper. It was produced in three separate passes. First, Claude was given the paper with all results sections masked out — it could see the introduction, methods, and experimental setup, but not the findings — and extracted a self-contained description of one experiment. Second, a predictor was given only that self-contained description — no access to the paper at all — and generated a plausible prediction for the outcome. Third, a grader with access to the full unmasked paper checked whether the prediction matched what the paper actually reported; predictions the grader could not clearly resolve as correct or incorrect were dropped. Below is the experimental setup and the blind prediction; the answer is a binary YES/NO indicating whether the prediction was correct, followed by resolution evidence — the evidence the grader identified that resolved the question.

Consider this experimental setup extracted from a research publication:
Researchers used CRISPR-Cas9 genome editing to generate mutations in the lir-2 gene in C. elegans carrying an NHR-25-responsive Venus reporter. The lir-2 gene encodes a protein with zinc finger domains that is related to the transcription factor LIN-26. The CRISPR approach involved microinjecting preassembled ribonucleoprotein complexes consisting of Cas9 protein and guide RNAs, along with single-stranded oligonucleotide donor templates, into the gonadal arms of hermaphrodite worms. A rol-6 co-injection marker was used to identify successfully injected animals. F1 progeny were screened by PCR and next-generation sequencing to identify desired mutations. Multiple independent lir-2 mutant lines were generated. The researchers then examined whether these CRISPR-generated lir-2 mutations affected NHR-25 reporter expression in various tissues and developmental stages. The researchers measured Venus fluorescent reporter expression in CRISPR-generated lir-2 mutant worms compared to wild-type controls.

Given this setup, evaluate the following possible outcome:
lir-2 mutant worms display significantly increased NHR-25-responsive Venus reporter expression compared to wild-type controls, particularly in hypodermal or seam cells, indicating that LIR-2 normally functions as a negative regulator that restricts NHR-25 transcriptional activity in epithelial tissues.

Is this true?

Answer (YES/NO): YES